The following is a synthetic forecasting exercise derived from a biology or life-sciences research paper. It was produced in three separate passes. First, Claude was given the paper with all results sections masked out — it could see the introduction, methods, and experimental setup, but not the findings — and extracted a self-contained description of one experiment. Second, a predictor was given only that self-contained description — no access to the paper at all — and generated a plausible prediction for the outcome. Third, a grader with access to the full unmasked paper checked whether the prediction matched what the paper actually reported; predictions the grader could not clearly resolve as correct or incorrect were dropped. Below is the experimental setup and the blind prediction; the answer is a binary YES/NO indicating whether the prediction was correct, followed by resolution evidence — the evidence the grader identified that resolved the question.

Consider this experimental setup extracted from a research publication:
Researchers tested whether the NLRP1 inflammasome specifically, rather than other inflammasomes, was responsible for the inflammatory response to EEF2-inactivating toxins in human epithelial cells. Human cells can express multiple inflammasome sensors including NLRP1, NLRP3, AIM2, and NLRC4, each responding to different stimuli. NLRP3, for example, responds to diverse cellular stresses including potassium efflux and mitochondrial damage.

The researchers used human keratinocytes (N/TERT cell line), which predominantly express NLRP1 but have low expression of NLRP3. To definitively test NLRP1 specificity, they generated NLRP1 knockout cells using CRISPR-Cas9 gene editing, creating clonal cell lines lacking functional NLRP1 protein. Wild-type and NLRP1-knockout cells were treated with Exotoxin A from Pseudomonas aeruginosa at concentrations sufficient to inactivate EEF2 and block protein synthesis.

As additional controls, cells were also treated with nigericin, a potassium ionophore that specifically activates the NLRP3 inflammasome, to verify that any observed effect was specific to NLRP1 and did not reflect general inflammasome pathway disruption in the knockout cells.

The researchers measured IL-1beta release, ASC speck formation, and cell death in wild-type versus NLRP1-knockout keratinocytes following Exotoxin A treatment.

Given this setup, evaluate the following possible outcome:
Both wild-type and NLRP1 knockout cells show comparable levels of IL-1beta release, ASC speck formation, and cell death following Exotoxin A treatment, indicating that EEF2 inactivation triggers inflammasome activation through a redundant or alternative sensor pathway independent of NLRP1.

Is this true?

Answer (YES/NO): NO